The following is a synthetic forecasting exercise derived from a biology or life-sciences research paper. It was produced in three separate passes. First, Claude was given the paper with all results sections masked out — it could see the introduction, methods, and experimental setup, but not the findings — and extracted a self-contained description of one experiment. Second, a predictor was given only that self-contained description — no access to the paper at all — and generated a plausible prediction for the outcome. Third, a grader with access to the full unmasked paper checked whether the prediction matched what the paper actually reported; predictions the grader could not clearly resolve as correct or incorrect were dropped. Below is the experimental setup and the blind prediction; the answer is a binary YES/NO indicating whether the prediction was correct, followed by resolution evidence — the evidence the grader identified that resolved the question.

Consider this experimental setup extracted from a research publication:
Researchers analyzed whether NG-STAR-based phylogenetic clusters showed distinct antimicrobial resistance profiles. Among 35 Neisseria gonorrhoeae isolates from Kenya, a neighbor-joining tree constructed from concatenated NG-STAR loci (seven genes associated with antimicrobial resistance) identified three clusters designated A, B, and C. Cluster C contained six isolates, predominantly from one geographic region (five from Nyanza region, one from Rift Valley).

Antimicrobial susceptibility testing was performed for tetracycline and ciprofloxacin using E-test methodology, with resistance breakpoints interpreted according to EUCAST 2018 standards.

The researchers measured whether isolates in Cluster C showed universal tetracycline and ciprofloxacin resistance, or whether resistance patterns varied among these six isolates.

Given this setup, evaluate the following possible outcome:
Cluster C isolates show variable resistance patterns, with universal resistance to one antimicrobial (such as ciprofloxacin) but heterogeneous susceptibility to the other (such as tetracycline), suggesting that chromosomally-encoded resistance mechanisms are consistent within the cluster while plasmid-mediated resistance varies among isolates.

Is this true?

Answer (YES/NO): NO